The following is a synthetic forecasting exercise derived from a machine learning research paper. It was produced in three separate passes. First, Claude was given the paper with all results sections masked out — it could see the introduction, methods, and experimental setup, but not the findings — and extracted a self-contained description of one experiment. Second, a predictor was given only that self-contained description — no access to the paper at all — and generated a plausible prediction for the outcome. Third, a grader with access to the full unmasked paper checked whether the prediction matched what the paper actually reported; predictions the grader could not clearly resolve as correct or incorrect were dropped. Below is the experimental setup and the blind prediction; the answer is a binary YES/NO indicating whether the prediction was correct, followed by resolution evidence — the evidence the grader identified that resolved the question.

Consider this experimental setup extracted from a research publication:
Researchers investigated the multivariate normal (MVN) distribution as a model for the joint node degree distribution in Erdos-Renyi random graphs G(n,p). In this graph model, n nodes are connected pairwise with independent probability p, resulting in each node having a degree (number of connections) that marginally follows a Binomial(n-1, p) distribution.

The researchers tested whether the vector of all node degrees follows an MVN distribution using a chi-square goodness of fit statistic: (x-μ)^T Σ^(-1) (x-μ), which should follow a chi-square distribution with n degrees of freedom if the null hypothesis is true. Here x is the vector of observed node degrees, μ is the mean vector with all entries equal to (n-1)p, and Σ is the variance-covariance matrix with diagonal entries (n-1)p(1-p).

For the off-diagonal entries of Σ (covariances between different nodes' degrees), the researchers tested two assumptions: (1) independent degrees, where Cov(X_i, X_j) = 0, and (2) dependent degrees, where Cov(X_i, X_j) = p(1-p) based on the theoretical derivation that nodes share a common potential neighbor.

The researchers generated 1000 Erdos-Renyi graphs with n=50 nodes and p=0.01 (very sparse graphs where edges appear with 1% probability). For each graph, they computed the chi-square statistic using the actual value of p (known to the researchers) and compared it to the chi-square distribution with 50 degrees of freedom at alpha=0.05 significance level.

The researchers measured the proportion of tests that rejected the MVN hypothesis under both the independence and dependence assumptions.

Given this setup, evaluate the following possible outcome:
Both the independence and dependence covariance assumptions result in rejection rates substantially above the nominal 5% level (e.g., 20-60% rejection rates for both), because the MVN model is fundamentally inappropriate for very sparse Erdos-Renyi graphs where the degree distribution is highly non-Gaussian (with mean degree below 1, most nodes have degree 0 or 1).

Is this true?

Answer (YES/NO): NO